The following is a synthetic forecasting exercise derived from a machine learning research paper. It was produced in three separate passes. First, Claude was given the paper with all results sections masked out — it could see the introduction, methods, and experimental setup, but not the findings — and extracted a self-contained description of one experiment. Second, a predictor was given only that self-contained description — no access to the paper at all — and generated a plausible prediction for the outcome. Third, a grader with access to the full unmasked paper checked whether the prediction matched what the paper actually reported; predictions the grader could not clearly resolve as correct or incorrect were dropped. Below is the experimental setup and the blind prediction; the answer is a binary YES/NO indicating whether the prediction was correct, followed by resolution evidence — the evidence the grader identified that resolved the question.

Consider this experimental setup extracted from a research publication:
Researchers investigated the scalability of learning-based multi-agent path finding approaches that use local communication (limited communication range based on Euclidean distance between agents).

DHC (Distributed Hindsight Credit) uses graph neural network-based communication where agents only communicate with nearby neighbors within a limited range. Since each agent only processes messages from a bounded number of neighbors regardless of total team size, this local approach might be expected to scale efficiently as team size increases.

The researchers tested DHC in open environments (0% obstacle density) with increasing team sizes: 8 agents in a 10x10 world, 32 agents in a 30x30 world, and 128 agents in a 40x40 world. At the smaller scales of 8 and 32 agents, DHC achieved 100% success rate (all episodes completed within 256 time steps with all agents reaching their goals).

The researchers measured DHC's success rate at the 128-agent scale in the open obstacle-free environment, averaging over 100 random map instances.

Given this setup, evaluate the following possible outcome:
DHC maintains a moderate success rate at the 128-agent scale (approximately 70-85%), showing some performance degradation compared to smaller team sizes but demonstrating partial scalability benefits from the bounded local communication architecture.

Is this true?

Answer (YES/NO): NO